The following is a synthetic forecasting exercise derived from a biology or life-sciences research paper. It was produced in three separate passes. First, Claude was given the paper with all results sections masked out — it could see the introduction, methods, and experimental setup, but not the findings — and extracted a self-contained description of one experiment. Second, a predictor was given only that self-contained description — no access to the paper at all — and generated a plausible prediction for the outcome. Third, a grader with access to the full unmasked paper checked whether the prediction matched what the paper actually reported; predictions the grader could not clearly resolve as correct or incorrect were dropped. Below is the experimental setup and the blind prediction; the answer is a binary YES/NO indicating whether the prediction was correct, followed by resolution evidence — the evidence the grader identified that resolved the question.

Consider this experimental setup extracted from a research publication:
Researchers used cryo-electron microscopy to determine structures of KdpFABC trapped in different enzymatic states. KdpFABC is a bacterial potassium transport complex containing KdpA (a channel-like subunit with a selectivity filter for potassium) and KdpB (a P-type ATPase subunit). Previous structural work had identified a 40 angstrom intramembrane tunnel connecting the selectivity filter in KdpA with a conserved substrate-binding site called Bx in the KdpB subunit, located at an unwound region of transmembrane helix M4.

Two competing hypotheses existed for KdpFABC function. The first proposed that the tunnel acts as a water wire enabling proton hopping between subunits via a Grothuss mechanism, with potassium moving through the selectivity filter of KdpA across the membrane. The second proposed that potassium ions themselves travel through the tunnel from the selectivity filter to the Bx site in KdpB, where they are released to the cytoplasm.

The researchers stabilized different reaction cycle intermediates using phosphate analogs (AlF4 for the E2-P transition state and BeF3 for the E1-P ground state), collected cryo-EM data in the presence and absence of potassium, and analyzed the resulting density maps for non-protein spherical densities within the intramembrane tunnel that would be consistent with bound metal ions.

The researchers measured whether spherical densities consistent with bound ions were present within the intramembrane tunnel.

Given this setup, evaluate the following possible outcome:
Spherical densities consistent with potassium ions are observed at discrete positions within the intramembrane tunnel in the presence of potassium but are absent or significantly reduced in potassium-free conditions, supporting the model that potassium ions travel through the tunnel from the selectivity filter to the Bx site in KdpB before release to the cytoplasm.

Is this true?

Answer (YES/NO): NO